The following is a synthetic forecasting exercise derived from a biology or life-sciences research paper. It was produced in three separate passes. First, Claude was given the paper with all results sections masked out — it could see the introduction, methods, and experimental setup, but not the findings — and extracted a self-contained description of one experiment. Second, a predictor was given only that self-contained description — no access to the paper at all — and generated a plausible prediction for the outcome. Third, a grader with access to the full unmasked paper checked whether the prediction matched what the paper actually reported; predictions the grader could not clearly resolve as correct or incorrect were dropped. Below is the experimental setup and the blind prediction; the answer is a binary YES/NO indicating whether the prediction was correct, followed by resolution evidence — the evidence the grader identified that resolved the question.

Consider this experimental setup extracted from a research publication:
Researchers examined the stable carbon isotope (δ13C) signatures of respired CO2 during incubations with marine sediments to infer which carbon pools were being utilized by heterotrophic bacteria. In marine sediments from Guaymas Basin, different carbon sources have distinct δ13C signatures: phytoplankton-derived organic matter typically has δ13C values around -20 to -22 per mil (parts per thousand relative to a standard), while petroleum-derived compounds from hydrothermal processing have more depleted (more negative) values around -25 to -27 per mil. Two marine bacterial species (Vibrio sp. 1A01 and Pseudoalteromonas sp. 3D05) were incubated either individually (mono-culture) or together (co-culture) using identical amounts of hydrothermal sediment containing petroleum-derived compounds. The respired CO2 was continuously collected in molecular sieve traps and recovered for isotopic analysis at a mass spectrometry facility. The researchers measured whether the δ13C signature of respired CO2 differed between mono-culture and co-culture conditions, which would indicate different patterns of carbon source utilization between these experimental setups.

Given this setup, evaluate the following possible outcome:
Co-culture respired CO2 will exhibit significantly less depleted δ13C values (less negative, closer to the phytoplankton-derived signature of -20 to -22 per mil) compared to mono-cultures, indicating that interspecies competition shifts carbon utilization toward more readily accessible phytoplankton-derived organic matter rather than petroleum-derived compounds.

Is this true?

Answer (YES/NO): NO